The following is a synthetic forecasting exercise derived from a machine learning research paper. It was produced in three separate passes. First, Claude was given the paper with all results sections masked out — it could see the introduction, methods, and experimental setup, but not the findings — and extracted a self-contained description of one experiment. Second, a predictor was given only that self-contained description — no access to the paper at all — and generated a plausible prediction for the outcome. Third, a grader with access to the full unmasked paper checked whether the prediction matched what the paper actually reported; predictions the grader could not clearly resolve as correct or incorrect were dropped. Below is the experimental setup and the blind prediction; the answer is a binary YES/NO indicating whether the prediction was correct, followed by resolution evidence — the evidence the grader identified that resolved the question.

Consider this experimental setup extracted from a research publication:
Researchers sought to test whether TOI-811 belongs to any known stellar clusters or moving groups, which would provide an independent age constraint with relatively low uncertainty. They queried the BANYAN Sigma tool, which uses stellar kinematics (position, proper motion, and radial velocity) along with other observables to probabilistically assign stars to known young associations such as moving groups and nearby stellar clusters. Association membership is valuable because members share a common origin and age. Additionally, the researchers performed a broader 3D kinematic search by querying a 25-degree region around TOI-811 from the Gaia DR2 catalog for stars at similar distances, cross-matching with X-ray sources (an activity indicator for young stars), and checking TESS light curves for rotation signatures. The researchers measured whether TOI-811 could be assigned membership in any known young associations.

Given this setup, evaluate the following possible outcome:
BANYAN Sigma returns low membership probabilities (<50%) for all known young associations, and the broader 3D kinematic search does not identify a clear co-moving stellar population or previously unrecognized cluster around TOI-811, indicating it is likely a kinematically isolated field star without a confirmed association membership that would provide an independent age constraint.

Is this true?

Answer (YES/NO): YES